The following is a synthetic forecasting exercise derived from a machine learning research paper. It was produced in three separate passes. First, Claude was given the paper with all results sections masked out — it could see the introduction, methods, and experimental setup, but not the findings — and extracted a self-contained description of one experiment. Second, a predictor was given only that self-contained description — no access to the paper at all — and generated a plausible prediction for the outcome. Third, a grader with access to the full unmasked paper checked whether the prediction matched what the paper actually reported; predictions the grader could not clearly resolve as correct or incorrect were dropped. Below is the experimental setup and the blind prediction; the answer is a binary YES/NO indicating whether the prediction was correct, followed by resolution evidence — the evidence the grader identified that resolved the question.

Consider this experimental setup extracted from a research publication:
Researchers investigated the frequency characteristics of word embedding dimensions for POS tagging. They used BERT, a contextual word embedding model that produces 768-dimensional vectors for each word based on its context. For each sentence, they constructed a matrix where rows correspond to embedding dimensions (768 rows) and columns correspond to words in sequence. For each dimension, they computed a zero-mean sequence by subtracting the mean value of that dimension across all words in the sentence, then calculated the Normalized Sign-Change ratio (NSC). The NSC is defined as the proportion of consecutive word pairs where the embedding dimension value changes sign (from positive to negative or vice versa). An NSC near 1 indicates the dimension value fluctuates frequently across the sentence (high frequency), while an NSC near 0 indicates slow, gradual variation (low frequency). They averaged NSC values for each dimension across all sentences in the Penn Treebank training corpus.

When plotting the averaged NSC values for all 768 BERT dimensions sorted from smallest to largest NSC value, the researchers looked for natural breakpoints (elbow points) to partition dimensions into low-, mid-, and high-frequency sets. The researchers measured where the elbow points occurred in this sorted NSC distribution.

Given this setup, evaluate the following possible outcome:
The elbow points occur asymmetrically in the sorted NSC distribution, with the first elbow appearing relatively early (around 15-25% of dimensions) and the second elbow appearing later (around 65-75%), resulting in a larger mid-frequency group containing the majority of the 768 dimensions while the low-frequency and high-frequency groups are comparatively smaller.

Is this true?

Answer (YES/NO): NO